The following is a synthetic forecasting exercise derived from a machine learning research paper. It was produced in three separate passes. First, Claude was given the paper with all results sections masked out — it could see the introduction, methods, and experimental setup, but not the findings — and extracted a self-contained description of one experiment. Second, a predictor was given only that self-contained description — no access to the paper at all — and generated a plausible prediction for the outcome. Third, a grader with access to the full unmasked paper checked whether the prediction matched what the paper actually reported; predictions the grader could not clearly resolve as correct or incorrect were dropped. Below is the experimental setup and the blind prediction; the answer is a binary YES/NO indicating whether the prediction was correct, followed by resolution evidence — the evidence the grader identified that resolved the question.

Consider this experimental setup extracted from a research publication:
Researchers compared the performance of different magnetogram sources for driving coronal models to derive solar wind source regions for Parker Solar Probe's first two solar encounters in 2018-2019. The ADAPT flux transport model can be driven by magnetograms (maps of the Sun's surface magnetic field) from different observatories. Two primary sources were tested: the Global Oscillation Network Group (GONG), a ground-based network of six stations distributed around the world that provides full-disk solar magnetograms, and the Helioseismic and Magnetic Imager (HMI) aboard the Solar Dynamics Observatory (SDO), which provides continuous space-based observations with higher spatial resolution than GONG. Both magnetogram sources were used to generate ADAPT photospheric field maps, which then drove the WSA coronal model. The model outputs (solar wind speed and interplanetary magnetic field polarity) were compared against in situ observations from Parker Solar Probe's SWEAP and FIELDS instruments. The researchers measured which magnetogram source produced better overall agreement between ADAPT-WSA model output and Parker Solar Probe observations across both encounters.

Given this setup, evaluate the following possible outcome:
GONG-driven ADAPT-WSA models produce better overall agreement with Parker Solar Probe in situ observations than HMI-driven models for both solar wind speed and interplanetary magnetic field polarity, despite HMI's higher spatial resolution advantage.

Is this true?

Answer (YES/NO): YES